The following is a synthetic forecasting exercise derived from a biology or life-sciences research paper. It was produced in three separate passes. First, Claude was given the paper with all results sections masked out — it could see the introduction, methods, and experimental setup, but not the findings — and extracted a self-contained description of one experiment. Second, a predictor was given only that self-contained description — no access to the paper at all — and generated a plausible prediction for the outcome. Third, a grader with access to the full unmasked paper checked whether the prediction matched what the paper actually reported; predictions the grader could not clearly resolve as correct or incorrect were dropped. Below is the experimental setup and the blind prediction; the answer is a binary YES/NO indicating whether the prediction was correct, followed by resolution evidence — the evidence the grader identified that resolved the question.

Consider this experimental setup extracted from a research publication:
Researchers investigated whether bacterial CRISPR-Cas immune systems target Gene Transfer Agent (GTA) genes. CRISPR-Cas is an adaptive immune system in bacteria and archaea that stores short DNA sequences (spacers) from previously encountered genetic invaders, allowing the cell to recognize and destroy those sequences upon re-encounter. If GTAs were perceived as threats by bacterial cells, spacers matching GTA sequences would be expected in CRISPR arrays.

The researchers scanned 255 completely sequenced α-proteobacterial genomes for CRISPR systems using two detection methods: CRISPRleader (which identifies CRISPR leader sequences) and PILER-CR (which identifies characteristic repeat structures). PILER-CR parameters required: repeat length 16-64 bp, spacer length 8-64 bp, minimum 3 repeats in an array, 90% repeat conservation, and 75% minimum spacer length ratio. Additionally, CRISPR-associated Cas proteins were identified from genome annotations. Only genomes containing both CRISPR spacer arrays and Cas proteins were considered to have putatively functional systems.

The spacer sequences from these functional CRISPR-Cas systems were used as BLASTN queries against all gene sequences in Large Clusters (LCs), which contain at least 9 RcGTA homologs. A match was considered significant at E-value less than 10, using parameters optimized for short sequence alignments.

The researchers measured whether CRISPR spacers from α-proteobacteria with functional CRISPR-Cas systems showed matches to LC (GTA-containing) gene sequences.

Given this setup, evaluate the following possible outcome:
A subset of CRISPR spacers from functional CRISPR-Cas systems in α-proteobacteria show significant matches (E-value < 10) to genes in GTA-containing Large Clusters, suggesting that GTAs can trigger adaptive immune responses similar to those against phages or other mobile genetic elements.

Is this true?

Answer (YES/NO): NO